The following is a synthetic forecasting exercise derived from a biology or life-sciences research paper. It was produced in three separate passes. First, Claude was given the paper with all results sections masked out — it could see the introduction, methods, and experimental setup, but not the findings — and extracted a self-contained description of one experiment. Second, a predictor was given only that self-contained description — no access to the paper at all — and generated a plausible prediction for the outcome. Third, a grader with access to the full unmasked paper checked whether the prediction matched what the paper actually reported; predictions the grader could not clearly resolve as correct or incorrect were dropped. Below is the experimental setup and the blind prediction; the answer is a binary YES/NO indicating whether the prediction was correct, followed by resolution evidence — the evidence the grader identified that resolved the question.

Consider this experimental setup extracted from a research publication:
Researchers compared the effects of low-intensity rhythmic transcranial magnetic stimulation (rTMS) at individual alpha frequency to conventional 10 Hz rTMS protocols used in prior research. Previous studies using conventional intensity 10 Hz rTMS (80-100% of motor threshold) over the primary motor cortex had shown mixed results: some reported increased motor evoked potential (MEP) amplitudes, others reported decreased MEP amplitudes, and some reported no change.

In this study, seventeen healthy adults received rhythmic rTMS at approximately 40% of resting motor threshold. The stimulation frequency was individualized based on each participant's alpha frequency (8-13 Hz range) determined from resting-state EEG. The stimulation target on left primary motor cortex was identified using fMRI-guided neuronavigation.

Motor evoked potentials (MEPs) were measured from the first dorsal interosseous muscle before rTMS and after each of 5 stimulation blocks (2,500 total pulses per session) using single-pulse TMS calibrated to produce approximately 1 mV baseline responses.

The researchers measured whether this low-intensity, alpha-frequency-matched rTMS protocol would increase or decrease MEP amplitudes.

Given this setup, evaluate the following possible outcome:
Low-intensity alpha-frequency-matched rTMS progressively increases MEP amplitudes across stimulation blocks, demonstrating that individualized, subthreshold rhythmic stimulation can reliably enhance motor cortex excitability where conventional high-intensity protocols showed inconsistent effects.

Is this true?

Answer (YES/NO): NO